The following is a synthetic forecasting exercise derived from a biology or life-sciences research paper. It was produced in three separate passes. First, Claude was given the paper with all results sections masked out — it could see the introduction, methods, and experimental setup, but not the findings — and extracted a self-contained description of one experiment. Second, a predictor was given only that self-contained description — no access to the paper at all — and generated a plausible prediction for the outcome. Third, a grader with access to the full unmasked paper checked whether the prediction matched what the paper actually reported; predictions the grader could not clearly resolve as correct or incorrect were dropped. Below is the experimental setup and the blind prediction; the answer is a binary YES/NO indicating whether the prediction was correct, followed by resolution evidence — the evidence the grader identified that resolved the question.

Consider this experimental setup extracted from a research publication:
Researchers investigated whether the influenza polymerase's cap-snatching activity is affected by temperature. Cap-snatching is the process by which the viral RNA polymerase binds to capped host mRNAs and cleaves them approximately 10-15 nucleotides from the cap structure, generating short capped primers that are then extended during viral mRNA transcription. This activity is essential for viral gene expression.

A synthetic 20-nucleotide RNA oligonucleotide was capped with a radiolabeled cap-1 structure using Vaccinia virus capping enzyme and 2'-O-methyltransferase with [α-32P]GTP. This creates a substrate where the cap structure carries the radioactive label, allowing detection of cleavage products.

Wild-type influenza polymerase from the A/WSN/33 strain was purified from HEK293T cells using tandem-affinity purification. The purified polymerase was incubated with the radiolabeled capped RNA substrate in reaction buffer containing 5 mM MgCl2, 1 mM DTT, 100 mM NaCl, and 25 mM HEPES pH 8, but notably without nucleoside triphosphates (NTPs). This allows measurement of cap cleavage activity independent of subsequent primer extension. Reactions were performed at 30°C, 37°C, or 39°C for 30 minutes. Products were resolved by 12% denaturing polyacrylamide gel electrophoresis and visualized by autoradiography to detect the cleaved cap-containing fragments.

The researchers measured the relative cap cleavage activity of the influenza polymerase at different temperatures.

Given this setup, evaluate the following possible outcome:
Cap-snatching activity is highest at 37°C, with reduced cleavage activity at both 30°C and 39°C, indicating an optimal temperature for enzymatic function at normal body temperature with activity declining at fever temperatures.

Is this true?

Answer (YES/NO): NO